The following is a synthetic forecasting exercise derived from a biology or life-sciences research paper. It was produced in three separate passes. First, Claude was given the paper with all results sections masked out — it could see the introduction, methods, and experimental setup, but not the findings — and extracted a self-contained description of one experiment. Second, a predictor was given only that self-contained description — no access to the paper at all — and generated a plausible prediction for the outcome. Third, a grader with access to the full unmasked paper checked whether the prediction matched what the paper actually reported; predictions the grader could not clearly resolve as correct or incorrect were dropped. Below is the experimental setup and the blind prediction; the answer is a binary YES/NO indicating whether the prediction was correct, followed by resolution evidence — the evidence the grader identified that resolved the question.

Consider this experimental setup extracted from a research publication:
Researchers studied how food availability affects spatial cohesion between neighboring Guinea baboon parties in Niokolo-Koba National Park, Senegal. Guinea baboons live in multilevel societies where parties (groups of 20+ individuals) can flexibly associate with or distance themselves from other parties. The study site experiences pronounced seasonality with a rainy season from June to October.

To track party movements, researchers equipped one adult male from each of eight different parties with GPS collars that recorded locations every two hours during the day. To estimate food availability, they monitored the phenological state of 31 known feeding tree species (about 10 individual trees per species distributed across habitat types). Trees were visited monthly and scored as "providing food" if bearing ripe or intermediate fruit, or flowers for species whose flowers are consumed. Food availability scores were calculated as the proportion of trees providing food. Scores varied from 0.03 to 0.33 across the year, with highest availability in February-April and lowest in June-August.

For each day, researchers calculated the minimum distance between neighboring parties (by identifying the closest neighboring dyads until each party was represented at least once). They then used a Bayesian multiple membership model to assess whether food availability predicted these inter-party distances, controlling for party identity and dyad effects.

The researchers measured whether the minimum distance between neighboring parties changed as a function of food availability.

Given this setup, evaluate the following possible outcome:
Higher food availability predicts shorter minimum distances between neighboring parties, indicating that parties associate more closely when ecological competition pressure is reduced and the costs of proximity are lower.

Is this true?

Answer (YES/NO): NO